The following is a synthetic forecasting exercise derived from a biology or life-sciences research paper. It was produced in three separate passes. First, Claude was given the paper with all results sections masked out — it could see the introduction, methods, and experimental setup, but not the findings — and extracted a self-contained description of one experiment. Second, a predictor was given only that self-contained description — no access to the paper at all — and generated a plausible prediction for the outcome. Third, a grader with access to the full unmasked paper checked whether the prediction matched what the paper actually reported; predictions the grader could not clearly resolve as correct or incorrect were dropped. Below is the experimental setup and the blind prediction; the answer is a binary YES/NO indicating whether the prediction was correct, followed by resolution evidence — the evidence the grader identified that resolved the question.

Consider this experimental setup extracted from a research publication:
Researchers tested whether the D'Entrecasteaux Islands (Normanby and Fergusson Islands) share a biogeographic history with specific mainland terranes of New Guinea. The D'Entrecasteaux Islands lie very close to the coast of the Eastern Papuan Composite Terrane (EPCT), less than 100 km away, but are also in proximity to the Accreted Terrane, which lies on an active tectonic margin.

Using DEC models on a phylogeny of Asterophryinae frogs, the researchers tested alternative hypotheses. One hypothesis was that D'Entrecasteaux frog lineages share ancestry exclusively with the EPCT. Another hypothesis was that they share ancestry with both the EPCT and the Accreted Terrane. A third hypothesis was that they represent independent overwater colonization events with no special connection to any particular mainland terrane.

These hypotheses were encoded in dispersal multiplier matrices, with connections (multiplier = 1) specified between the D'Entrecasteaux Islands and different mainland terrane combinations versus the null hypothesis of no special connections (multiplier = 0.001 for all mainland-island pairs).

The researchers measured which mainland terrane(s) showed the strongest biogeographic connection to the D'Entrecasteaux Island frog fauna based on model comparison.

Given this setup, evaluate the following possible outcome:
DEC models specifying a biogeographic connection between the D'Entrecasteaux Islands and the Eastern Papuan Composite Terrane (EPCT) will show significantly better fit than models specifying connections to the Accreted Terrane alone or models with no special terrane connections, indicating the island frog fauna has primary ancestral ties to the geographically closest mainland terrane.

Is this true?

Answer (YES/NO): YES